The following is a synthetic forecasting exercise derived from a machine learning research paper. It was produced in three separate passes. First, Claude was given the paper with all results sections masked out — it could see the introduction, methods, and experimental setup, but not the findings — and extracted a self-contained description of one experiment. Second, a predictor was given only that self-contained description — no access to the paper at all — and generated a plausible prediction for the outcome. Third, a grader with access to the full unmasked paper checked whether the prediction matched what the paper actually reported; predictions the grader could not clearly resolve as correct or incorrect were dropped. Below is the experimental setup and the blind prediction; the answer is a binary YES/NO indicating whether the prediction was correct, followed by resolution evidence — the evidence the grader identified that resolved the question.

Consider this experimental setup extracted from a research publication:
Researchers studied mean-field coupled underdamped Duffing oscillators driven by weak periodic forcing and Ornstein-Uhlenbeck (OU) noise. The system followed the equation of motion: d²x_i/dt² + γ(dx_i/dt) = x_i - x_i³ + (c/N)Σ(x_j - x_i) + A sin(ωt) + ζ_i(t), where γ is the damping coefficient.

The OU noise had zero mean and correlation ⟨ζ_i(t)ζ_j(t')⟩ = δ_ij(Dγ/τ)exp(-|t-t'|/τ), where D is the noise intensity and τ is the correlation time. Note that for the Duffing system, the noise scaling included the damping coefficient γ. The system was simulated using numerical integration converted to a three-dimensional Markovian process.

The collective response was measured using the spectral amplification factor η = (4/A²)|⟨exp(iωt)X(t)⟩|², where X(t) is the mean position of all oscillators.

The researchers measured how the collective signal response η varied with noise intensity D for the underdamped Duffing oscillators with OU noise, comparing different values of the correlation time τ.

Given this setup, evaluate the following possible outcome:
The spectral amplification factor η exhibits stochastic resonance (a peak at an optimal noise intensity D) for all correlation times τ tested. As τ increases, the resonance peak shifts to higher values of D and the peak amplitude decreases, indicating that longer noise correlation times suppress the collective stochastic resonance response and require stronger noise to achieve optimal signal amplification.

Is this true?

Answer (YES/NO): NO